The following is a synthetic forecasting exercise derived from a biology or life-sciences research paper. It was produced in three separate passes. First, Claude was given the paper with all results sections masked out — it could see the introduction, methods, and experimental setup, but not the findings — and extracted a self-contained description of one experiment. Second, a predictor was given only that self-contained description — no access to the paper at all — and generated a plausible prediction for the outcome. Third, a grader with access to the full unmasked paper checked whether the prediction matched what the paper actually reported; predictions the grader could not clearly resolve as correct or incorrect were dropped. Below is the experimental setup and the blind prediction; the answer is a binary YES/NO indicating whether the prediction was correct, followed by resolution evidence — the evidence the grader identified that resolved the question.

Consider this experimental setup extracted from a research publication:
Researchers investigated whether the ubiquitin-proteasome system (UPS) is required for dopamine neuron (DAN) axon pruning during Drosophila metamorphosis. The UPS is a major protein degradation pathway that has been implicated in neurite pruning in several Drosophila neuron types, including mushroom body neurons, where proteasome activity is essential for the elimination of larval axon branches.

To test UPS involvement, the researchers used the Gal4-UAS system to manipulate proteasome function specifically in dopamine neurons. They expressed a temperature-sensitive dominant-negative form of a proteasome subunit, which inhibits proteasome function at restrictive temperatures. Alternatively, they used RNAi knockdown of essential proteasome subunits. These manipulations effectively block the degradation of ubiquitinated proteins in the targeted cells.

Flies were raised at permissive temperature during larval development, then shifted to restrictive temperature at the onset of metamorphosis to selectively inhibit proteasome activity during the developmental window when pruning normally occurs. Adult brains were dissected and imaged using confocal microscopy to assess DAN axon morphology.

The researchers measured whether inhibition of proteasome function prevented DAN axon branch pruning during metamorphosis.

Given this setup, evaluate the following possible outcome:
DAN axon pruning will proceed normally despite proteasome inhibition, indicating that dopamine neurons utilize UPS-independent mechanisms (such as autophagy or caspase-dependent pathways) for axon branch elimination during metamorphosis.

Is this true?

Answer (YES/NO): NO